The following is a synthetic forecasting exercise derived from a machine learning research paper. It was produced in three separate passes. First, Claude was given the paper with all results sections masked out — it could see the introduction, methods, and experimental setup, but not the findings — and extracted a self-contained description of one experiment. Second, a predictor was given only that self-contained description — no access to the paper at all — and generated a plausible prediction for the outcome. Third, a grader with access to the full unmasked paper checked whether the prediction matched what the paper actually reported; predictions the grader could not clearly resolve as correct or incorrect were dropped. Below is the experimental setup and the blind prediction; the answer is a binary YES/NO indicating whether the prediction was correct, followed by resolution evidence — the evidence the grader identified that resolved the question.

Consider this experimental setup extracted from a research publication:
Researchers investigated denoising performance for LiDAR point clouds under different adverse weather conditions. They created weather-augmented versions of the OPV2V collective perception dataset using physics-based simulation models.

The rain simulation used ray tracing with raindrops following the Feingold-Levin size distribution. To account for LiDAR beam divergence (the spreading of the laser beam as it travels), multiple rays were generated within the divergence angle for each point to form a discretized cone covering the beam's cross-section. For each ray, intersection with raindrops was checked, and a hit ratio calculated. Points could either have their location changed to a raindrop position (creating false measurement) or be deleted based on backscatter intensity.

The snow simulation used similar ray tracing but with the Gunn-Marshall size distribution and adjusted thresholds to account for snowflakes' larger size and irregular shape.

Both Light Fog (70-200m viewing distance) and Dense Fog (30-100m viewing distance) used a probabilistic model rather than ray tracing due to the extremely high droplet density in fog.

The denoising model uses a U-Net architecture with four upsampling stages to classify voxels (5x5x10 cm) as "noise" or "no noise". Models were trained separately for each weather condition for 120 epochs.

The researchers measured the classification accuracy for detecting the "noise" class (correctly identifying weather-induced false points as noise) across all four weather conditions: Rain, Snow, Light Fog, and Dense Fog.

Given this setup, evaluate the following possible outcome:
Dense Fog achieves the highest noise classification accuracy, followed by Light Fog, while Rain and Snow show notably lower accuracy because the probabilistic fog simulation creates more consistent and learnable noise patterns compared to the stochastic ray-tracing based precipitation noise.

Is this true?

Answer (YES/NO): NO